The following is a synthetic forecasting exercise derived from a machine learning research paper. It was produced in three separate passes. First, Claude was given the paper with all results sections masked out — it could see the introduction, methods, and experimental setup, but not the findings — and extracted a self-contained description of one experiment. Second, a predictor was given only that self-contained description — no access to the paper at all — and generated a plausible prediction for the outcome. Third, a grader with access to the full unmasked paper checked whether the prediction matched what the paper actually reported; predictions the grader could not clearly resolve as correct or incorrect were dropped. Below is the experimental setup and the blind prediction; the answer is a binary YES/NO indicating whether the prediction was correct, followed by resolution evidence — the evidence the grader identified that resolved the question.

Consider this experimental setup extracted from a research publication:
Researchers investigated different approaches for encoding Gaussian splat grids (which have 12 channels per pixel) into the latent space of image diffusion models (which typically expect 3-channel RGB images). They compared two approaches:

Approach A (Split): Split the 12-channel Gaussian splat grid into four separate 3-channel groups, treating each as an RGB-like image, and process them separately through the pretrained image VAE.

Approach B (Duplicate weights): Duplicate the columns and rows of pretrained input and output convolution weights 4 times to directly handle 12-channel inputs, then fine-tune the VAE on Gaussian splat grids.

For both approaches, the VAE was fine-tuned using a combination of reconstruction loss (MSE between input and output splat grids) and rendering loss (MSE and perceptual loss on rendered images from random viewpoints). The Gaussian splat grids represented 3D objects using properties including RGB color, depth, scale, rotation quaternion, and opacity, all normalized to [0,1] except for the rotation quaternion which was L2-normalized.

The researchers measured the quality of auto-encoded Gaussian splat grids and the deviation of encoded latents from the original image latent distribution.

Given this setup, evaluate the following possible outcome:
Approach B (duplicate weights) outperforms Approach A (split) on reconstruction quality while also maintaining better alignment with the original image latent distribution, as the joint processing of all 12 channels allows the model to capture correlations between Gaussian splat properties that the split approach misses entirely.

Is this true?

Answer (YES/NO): NO